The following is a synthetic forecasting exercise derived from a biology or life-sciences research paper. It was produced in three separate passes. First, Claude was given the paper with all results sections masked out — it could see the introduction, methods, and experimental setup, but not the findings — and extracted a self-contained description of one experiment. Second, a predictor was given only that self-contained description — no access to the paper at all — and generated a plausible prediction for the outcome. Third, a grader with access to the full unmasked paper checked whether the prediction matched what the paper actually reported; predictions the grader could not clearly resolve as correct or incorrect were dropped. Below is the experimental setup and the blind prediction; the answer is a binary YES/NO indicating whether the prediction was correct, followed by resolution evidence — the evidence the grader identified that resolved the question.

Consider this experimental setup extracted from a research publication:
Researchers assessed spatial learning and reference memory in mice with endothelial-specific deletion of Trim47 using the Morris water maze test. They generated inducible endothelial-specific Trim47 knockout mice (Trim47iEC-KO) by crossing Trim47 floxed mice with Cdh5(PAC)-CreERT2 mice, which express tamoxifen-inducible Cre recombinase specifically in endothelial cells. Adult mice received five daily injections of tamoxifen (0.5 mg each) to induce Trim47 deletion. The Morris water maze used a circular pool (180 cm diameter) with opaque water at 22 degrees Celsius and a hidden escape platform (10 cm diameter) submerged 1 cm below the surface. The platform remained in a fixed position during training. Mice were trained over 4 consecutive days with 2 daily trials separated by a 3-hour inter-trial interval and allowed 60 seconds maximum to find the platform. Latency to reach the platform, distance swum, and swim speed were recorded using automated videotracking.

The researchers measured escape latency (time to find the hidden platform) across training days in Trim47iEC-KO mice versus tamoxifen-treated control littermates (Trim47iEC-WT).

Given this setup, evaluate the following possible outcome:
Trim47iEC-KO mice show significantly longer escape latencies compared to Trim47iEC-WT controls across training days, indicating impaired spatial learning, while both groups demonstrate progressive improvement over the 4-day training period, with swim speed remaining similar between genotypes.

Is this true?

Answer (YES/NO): NO